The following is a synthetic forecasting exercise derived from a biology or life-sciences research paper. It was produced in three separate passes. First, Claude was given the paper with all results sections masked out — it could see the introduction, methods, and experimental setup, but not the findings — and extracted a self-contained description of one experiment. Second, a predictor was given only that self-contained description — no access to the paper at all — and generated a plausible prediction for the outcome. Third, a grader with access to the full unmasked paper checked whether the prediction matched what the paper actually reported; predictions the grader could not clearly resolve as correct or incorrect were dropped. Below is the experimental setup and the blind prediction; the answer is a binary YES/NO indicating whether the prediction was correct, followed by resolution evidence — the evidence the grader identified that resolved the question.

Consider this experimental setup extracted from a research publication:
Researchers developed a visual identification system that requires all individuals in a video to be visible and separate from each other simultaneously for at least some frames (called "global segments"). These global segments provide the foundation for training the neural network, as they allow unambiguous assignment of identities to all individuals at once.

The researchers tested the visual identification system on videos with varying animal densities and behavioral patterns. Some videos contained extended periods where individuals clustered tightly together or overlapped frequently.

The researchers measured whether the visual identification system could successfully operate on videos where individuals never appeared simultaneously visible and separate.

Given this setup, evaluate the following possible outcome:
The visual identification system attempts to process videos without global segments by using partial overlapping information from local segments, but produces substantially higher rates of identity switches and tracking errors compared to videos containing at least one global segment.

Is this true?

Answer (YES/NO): NO